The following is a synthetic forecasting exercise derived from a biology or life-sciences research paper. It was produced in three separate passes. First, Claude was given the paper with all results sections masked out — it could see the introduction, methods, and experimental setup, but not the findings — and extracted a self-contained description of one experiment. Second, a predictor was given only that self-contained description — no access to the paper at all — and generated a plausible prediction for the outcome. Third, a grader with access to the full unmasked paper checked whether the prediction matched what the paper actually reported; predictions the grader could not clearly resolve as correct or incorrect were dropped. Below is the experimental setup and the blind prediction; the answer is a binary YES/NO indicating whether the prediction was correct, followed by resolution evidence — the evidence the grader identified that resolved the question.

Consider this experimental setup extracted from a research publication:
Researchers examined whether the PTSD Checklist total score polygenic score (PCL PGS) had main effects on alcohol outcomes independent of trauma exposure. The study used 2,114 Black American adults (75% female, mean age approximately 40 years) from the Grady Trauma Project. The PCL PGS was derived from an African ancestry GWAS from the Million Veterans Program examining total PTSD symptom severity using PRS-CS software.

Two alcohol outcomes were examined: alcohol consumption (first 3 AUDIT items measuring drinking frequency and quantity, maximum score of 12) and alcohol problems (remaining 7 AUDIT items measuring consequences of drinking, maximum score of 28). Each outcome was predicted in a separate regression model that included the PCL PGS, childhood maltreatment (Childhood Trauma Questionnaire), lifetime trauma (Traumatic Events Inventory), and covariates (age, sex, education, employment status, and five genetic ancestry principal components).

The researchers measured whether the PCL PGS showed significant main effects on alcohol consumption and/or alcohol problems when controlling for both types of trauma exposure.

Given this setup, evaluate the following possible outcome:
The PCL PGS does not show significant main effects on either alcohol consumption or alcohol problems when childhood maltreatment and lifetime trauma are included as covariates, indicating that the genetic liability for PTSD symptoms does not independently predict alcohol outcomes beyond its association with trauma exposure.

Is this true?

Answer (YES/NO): YES